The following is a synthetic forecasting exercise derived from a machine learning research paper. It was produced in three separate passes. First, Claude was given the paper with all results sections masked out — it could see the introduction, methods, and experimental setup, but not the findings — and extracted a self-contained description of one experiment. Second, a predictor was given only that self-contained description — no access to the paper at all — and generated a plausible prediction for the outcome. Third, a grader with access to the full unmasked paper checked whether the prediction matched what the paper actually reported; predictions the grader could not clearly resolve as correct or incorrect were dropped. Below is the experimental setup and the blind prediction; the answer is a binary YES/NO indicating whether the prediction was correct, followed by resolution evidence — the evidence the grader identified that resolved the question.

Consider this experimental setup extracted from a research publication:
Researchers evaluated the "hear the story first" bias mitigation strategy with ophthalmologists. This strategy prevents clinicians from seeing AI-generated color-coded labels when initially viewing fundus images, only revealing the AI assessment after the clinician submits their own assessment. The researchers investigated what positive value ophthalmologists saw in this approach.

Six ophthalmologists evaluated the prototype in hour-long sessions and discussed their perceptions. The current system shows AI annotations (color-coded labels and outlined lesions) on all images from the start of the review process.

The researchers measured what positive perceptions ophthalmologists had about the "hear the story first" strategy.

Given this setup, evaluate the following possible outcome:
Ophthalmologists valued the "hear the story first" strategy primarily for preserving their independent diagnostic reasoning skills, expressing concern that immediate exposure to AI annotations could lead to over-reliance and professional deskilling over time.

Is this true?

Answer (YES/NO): NO